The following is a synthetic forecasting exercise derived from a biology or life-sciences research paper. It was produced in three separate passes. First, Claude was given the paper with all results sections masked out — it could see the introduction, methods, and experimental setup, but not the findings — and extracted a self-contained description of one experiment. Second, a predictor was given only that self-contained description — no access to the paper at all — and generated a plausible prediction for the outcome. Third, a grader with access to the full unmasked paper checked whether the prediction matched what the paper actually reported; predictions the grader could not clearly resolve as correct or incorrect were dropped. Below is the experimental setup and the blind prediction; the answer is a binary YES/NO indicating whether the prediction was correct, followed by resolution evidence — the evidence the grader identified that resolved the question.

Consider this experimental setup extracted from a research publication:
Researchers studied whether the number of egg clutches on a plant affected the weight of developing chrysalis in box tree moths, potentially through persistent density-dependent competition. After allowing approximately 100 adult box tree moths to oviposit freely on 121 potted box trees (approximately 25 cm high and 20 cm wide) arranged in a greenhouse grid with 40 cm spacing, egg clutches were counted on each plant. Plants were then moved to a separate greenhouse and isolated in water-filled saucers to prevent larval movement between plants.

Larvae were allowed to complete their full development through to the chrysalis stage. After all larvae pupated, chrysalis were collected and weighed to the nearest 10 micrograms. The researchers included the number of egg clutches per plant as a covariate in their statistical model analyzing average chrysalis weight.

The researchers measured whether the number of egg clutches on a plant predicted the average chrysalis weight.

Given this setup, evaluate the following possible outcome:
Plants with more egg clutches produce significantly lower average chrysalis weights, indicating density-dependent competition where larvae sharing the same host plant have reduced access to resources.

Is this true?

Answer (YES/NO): YES